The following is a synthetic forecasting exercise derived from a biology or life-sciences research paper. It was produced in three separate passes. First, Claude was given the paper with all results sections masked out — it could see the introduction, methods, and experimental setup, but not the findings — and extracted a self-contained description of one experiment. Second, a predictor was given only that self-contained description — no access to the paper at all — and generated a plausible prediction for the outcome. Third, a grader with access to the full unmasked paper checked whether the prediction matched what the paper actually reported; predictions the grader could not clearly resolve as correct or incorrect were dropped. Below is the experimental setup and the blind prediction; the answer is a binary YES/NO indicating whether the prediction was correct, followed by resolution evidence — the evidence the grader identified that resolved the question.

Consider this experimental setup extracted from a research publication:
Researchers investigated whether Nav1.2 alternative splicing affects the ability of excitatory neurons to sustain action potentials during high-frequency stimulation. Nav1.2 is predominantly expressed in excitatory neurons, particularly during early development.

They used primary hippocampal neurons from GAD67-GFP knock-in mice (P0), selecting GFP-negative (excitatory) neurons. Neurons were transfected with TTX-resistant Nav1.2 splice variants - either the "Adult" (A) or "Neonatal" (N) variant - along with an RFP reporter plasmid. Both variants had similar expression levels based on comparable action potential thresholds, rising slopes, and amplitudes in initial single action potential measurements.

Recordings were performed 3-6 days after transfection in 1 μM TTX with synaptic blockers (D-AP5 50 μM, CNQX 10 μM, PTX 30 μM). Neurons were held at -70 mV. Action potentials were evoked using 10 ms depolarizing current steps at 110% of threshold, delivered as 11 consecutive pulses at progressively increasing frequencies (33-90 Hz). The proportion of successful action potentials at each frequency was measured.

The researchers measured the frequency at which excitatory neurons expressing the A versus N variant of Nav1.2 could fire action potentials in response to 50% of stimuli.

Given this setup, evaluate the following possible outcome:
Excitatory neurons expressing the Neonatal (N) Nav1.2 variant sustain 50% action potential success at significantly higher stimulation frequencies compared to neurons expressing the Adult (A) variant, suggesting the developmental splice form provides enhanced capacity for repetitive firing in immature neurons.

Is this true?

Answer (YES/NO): NO